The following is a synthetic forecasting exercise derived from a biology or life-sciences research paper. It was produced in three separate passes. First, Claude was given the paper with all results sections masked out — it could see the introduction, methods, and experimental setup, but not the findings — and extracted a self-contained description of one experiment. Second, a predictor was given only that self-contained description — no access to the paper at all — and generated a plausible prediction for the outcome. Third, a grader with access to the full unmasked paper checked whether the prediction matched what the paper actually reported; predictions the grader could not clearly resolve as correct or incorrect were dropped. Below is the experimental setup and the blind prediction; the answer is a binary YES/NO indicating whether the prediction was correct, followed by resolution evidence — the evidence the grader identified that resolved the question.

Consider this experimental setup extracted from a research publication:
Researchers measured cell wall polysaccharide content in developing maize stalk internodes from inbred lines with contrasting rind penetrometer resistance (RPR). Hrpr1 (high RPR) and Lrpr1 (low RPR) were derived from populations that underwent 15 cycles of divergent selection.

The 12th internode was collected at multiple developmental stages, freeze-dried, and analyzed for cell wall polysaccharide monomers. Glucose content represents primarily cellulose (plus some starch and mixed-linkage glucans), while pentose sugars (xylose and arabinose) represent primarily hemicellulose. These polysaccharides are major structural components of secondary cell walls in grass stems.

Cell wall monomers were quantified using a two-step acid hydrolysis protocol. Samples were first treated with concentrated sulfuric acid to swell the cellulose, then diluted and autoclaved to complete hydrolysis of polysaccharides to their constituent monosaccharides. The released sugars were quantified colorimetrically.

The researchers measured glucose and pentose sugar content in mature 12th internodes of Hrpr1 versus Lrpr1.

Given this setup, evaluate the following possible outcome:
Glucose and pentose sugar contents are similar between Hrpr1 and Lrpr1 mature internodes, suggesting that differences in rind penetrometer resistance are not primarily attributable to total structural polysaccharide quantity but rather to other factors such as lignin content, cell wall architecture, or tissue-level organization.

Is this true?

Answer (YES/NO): NO